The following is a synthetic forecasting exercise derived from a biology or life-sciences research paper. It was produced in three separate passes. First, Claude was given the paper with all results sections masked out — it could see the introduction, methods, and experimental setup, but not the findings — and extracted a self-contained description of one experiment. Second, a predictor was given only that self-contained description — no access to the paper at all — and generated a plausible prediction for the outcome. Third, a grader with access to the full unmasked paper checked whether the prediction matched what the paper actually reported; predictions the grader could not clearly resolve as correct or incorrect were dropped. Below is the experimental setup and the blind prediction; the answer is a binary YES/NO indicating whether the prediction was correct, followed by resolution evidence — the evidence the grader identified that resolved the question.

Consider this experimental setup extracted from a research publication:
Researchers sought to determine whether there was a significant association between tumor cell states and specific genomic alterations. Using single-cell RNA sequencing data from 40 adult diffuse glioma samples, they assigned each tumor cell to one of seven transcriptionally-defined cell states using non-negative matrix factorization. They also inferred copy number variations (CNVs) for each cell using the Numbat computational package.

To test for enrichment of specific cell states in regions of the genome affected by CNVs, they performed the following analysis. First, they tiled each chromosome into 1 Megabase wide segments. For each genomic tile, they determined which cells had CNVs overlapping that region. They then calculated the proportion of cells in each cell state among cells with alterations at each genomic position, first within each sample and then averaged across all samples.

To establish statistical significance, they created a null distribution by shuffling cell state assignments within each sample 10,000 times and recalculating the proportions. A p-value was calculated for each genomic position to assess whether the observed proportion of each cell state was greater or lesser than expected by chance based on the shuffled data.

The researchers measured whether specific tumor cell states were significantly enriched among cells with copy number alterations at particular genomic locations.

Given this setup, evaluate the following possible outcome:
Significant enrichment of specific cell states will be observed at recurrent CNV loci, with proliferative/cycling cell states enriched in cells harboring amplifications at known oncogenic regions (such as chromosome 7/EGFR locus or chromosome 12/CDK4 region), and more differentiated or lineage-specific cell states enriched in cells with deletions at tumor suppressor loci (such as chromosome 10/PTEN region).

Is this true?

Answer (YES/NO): NO